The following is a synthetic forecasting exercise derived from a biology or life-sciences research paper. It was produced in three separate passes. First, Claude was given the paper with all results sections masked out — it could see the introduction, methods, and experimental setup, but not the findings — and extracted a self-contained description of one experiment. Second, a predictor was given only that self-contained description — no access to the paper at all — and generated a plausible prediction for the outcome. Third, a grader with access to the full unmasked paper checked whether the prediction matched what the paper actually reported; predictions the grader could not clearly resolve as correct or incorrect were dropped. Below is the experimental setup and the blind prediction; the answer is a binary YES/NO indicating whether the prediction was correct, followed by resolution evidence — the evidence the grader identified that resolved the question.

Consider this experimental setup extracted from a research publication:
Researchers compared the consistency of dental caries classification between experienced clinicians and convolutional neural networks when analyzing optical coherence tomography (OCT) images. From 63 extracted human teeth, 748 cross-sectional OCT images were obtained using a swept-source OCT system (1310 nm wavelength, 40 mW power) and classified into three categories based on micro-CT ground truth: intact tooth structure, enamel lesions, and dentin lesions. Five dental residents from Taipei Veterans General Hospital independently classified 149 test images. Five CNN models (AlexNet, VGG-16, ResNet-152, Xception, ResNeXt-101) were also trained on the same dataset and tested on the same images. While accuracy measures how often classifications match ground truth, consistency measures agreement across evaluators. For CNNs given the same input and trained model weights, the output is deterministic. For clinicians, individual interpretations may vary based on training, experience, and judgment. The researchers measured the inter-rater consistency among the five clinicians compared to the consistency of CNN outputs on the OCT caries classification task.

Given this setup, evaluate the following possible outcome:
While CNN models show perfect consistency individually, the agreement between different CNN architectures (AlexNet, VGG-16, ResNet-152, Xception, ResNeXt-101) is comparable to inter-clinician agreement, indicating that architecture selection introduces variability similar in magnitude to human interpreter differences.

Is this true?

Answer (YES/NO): NO